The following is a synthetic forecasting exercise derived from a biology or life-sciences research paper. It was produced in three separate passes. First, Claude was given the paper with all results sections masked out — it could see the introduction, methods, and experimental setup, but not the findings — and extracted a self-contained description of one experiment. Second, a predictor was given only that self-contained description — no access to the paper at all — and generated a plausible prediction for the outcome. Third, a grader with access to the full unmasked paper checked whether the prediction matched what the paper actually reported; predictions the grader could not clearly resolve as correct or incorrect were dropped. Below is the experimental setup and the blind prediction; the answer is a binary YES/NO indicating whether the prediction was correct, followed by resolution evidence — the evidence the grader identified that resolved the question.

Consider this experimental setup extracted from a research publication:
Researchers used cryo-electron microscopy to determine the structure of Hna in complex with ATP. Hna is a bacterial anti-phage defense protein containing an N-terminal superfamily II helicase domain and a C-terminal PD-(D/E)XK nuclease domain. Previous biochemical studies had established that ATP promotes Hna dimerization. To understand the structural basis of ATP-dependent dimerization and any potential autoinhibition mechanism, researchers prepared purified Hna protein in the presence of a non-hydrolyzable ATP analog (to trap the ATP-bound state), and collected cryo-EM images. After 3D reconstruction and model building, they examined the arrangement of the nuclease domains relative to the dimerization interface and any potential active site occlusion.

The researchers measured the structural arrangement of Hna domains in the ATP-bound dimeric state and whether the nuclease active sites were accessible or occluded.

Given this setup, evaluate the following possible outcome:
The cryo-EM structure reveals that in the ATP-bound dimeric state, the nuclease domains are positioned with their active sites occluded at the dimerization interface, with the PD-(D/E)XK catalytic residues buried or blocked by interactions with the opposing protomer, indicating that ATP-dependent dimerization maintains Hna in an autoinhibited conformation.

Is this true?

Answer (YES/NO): NO